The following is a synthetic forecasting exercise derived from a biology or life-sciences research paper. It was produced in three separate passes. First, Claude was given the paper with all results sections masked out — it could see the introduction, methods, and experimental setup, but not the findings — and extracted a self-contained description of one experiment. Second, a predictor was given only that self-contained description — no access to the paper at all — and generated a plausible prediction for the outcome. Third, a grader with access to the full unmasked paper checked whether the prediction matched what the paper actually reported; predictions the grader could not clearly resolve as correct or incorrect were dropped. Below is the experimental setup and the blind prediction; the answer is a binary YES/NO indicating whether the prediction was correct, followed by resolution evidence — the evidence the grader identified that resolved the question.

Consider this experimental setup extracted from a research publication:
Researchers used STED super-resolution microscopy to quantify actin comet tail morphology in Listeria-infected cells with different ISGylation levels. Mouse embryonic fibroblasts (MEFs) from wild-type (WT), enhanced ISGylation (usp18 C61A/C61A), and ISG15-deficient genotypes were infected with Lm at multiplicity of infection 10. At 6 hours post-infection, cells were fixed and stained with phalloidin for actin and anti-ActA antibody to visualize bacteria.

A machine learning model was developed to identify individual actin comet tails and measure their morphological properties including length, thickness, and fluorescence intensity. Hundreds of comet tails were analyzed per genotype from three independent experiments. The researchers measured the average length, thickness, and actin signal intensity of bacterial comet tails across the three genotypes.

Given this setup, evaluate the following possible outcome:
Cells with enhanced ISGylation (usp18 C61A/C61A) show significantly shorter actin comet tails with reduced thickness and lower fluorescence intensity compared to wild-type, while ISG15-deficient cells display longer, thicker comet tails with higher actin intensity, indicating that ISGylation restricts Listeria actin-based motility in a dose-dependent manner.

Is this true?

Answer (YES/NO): NO